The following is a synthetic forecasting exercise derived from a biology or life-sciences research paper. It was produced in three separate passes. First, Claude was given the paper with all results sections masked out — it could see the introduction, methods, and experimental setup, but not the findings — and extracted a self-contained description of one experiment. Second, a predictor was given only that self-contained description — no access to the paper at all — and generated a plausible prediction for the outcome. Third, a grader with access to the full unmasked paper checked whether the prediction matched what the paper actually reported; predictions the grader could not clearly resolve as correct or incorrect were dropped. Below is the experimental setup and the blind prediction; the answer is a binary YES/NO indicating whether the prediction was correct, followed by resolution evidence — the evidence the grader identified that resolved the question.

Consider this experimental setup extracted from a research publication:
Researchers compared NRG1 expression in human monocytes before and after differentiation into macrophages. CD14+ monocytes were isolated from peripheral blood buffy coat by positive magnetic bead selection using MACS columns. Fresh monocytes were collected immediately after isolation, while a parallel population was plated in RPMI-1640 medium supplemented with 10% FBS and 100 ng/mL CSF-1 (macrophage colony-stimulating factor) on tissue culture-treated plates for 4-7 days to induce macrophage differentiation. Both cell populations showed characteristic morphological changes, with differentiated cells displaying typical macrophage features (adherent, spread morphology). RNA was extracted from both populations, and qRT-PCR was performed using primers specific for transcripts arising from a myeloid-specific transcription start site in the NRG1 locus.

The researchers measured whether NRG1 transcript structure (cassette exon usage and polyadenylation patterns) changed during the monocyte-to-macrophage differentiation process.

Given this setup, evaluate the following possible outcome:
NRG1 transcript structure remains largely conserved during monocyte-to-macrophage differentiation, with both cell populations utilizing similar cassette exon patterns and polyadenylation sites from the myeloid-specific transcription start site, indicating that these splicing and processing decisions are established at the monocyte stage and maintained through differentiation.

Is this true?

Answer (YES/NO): NO